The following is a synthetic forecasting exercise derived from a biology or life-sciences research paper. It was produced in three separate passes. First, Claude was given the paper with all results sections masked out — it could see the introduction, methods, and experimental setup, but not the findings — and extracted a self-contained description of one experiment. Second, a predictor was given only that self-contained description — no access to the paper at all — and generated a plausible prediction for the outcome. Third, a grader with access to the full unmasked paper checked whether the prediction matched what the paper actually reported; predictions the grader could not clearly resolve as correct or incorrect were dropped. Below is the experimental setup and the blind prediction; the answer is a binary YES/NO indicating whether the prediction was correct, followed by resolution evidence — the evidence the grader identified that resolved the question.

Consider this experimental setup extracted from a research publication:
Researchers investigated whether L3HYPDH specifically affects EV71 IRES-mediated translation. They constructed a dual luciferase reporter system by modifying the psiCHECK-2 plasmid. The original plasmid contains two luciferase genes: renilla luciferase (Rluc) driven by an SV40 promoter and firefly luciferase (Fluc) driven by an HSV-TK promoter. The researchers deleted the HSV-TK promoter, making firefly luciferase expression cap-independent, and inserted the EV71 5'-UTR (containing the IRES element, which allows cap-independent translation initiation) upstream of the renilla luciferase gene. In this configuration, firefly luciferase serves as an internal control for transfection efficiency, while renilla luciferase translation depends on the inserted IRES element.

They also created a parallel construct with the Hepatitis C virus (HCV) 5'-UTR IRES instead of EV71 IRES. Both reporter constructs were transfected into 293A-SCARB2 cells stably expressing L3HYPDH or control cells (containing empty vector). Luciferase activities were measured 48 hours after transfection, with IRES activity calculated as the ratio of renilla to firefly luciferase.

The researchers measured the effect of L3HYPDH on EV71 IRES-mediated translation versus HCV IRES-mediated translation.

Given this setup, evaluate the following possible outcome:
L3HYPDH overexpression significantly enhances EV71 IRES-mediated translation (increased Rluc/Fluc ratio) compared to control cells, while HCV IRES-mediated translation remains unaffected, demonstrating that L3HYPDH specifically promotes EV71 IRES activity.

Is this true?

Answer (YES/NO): NO